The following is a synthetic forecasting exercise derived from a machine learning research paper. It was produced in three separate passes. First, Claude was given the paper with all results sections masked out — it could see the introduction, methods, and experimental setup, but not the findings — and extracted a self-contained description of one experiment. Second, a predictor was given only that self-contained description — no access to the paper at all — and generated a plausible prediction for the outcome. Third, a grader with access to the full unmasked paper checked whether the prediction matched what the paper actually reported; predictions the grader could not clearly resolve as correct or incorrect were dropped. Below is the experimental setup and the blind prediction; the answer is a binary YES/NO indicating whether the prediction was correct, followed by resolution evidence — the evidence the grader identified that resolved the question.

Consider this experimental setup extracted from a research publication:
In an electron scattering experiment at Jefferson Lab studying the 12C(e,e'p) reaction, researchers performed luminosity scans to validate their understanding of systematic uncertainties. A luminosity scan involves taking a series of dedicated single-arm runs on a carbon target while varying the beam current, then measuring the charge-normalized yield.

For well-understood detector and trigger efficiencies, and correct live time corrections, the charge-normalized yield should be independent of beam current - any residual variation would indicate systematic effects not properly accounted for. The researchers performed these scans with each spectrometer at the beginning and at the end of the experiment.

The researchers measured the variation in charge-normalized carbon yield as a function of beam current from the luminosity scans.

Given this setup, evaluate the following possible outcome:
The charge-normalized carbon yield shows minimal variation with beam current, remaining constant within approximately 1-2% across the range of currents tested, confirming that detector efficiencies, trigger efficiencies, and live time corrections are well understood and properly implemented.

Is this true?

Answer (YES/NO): YES